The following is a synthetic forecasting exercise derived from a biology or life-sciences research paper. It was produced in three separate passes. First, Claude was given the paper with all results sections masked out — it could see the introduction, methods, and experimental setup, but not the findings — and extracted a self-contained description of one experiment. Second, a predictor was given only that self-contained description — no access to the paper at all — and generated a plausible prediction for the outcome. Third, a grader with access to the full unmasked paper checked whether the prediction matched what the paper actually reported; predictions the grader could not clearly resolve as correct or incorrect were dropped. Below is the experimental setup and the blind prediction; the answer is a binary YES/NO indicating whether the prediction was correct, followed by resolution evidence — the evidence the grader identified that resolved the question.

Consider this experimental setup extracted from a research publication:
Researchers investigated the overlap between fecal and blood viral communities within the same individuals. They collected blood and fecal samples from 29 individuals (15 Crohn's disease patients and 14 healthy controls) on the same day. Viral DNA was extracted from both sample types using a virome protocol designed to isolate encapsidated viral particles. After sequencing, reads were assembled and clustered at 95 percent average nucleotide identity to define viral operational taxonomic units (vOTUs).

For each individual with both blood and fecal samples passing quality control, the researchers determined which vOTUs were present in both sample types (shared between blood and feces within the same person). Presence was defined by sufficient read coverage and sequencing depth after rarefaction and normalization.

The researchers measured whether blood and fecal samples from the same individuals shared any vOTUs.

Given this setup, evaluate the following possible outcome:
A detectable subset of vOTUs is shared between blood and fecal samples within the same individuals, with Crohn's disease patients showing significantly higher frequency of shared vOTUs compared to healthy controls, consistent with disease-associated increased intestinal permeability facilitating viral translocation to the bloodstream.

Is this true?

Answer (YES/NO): YES